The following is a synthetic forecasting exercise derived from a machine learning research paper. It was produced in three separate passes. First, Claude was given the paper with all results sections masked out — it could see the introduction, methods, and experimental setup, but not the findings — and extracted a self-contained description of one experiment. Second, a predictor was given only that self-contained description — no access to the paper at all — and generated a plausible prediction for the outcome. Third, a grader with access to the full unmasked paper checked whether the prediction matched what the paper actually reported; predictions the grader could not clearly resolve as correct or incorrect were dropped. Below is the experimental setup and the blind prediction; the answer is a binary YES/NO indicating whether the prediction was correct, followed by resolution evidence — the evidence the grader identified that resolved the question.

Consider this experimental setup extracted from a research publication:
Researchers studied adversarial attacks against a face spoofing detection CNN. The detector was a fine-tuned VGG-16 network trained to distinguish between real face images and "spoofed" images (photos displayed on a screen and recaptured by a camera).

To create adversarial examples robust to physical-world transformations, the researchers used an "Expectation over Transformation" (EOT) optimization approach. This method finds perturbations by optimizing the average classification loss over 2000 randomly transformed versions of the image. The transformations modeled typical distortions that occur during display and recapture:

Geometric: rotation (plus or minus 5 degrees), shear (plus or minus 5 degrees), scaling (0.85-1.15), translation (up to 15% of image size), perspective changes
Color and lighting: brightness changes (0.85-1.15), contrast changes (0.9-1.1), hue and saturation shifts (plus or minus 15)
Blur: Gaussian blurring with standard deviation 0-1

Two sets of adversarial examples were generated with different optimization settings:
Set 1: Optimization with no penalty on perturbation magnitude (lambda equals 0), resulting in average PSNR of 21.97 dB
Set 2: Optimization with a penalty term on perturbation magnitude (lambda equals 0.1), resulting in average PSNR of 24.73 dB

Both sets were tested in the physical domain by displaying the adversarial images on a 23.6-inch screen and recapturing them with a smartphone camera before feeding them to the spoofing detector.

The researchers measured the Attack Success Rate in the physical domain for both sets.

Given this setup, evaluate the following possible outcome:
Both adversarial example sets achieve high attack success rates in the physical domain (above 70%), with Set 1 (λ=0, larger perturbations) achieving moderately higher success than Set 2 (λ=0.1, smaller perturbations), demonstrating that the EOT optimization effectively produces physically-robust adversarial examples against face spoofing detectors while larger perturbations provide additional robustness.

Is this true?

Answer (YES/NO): YES